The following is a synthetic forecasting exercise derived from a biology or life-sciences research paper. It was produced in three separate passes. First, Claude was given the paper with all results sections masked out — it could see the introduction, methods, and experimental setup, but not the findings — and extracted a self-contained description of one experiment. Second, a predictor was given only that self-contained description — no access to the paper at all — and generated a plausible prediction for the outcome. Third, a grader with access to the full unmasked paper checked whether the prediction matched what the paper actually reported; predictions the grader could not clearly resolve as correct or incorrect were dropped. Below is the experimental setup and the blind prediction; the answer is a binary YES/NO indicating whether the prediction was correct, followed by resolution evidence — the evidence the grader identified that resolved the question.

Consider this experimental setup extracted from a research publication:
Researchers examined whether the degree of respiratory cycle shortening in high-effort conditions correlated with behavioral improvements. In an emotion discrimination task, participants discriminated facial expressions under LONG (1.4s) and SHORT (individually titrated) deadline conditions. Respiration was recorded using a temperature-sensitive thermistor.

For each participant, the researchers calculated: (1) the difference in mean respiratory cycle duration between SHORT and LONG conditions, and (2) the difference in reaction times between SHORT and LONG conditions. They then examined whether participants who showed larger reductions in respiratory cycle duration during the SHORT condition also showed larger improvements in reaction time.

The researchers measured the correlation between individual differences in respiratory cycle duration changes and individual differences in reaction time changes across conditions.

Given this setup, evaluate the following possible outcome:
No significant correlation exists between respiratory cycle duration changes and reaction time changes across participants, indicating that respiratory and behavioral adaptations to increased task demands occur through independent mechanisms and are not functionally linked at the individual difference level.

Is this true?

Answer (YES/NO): NO